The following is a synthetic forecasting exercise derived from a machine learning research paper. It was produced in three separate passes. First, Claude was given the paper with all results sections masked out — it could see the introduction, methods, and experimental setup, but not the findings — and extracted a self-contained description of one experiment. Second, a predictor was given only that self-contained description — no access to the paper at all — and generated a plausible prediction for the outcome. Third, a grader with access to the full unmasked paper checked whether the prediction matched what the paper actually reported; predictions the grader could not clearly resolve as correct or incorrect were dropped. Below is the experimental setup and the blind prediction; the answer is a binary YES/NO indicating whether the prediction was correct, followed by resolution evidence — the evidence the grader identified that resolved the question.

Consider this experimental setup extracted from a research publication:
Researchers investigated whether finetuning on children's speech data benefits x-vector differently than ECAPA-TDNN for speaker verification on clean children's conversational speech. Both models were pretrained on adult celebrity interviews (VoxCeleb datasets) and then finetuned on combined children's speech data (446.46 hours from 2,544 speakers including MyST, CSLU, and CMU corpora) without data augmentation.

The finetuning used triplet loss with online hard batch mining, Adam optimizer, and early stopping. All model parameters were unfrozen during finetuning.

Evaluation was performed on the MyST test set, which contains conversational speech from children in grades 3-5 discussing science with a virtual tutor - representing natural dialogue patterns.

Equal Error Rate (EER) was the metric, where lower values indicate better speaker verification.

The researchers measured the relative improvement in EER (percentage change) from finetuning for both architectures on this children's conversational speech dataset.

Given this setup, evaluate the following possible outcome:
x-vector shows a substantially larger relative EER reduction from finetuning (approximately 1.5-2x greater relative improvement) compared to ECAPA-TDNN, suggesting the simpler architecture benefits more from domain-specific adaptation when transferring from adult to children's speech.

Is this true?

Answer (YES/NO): NO